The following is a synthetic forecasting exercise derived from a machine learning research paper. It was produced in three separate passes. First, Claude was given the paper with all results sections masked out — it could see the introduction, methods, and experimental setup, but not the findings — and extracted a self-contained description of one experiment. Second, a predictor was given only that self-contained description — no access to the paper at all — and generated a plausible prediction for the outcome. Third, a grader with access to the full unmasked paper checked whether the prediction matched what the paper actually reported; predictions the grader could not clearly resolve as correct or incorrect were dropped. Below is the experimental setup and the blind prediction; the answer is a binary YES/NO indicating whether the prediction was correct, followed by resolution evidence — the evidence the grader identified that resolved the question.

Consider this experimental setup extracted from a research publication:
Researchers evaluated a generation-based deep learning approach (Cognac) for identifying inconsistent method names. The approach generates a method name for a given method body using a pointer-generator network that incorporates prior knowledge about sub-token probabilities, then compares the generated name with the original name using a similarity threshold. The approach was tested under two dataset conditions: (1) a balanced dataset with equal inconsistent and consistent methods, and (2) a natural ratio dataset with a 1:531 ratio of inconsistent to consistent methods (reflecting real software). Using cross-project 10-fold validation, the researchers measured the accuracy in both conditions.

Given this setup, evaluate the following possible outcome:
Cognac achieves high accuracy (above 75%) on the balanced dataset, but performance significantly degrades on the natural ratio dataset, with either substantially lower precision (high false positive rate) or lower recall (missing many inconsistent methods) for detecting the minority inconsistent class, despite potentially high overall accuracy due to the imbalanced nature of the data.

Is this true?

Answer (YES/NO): NO